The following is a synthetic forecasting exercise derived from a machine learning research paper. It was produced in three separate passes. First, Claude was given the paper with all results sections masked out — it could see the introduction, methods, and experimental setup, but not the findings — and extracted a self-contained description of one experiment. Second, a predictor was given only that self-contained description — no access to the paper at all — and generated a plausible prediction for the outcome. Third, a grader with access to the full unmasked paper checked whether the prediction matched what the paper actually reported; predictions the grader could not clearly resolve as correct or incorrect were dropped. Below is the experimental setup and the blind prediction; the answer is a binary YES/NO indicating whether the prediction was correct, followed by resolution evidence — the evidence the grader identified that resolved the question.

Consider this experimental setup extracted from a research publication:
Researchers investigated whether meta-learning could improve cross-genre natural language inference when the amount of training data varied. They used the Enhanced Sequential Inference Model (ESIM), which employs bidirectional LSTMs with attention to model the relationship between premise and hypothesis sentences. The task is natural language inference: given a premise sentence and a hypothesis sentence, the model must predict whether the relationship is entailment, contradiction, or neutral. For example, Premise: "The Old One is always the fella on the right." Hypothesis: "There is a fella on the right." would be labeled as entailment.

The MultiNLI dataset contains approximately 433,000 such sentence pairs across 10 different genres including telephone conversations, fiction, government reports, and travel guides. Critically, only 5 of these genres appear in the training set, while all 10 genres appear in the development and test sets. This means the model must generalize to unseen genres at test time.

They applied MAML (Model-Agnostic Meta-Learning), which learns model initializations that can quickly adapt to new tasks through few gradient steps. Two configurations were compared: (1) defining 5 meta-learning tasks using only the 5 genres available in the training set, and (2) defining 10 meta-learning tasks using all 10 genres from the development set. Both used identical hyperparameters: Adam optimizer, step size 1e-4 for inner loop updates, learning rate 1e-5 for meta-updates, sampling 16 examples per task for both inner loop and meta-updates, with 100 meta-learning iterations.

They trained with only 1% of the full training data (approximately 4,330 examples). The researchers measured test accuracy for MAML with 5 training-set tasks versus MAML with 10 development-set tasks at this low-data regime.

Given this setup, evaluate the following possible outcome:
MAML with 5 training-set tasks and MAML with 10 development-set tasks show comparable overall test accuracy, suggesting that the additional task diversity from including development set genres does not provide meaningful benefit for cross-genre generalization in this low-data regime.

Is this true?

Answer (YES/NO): NO